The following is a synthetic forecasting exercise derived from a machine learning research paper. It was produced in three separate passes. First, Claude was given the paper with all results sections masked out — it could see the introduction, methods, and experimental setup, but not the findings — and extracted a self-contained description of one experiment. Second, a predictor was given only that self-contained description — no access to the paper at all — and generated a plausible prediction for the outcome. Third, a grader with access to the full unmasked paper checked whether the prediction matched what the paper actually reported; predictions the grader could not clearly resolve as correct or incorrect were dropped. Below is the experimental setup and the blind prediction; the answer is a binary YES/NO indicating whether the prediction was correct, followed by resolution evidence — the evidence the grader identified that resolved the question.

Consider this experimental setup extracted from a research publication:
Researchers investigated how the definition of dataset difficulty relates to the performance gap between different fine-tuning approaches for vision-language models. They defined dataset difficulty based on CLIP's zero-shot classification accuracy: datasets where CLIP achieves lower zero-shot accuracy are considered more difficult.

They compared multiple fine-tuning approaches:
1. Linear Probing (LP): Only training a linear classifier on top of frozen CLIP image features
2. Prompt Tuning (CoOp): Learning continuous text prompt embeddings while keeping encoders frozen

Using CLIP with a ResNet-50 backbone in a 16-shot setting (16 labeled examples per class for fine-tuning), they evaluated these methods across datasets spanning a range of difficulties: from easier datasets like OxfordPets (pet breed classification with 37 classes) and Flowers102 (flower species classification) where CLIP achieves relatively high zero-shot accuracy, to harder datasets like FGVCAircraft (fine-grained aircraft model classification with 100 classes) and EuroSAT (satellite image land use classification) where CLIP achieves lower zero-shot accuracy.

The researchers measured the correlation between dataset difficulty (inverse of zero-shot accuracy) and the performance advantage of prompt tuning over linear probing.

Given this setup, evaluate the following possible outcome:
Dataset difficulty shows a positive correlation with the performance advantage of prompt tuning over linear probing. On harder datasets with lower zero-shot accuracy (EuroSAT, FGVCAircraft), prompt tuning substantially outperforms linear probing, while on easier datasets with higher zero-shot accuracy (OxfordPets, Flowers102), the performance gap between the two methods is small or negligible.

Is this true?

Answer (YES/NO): NO